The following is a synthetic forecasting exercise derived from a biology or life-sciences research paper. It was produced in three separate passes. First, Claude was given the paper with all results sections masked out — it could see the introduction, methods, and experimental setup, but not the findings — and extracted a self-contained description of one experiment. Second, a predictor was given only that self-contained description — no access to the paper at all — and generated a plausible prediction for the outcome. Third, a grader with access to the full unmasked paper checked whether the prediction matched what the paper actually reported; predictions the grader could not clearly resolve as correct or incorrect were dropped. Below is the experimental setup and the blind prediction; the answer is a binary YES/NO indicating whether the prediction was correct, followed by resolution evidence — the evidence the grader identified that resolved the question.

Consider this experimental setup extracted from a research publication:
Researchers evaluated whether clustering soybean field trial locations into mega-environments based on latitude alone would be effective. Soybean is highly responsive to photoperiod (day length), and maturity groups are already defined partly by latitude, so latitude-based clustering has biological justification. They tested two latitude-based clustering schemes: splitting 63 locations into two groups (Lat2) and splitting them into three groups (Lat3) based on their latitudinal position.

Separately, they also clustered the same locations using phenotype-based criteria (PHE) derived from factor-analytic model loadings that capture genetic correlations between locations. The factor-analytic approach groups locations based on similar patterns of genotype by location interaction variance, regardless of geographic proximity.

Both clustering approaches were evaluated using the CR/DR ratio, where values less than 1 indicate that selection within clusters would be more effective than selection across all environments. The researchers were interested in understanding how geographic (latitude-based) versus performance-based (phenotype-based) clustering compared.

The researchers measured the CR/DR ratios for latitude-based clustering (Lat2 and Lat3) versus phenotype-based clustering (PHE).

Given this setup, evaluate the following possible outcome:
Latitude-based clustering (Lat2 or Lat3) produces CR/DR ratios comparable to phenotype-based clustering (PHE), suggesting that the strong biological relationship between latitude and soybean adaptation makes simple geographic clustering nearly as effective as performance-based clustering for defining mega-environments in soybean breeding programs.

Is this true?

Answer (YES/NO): NO